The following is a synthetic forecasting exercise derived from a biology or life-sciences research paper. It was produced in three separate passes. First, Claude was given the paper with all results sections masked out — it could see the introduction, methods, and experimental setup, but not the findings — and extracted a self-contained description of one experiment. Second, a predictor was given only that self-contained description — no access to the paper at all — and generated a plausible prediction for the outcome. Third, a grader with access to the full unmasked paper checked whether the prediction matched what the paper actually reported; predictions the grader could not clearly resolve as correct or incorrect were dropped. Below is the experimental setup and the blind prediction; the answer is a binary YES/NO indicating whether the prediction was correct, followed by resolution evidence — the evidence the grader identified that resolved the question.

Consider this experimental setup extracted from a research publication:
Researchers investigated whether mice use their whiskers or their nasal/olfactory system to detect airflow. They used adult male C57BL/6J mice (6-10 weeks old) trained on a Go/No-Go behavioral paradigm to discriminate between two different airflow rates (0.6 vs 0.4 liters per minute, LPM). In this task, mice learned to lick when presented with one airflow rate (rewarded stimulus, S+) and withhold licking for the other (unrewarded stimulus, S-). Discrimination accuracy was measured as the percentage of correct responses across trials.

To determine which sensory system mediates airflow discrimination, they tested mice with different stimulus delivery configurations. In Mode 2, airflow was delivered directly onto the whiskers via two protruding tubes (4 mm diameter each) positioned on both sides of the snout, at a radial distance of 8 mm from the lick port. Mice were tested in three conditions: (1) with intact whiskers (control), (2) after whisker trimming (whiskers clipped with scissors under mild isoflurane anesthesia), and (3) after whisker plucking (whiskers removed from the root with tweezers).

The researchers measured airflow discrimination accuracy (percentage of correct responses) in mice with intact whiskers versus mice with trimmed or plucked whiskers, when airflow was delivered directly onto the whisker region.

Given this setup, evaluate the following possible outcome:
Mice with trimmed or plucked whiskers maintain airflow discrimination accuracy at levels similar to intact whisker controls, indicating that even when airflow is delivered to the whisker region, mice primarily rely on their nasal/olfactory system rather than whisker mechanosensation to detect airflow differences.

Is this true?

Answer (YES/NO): YES